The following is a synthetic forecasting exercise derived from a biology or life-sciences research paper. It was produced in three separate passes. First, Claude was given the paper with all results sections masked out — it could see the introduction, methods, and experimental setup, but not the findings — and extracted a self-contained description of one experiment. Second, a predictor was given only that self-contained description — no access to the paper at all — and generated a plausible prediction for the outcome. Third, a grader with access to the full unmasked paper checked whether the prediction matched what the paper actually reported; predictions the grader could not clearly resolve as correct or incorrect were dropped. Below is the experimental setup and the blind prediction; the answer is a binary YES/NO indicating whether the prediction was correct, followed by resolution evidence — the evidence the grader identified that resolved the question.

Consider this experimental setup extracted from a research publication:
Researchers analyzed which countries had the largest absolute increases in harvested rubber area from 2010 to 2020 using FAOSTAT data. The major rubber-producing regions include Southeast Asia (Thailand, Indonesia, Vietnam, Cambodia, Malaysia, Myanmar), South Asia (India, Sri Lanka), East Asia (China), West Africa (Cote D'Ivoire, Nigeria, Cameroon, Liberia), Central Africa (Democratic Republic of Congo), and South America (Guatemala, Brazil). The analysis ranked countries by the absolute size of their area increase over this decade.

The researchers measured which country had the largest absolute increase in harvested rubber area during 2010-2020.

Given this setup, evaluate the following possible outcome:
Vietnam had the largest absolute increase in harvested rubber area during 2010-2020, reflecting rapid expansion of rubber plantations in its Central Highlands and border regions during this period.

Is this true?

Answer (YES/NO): NO